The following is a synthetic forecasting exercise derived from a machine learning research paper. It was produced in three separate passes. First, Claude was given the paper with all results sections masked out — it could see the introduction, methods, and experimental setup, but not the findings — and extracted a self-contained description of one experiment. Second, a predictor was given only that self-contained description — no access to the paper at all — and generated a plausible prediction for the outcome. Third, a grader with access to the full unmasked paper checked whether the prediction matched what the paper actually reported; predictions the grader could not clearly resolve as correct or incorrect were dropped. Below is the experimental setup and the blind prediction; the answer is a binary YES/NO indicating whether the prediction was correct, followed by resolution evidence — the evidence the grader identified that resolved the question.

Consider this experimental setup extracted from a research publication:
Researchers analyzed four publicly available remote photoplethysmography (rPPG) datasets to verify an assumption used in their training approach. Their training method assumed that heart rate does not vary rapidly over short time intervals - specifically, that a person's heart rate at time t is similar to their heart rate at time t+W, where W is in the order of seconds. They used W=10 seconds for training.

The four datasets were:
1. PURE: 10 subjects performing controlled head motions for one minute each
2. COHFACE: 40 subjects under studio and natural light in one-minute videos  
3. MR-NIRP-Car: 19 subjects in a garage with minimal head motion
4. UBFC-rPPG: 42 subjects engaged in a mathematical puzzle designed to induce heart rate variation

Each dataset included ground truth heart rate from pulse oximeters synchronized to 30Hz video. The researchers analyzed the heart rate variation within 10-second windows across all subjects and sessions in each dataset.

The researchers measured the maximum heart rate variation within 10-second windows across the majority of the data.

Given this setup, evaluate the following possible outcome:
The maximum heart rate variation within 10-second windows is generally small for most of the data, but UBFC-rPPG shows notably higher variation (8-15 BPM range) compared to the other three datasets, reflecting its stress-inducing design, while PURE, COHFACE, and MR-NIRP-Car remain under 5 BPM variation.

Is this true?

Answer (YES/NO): NO